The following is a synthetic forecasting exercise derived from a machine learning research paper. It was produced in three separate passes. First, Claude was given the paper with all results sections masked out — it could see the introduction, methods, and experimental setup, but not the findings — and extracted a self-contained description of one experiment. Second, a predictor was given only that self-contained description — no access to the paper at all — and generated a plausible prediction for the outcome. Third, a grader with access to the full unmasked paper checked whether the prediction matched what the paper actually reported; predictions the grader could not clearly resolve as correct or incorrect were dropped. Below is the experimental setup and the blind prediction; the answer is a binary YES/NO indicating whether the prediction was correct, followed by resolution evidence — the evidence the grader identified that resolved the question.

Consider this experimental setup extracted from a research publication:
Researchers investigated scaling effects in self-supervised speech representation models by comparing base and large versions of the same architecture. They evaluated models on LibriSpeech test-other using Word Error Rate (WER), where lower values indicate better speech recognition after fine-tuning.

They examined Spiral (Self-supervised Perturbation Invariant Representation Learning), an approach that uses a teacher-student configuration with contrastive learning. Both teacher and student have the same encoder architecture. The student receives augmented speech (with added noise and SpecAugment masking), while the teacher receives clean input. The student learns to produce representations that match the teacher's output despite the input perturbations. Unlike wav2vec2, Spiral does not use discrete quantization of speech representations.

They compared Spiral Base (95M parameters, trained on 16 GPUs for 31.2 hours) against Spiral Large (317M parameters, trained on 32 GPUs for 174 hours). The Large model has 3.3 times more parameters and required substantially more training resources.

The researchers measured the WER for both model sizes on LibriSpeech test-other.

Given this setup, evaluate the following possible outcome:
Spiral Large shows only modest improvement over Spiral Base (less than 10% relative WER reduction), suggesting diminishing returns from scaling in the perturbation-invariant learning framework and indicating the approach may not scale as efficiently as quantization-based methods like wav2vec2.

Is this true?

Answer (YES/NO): NO